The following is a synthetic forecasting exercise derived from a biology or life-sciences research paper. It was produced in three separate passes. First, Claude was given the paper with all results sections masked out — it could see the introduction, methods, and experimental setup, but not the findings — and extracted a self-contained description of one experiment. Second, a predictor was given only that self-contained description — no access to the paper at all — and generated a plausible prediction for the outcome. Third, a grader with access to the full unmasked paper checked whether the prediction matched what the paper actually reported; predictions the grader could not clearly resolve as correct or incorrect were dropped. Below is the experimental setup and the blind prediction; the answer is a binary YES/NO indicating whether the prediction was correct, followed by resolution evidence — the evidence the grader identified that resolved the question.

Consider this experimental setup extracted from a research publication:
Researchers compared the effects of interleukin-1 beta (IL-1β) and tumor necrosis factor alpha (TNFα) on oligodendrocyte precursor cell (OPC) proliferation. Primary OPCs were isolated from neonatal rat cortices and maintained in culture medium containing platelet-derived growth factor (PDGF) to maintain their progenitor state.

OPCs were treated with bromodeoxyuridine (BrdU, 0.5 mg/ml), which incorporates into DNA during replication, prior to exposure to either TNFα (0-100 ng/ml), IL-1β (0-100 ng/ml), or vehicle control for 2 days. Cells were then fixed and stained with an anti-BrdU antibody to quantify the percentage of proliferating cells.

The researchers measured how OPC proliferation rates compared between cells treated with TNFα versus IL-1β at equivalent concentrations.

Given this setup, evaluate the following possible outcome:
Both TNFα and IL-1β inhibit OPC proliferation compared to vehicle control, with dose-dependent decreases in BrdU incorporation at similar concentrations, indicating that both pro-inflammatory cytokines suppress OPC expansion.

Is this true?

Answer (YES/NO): NO